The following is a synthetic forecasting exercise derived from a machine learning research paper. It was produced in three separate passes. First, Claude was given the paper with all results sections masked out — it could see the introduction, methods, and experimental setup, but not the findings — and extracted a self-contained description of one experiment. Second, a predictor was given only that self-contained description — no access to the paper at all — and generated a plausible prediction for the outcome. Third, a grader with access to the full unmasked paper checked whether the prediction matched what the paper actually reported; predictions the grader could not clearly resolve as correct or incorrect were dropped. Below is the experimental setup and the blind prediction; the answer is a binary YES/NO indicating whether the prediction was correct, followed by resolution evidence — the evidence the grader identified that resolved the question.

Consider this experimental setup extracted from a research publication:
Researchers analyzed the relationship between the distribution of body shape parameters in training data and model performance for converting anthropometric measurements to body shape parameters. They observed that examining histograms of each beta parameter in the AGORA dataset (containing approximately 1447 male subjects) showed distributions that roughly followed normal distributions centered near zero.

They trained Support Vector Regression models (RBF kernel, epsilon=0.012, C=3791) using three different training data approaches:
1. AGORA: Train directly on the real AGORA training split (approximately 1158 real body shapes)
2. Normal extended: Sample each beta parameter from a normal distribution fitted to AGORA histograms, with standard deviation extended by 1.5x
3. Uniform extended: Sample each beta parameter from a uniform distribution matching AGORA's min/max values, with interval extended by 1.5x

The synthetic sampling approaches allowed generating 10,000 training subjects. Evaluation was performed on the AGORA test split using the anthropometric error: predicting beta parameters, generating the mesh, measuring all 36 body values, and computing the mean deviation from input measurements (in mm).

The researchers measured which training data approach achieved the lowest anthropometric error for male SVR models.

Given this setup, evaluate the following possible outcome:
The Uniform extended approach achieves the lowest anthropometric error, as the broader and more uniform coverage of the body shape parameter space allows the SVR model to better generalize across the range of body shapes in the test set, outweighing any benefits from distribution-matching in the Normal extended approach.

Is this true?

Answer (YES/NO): YES